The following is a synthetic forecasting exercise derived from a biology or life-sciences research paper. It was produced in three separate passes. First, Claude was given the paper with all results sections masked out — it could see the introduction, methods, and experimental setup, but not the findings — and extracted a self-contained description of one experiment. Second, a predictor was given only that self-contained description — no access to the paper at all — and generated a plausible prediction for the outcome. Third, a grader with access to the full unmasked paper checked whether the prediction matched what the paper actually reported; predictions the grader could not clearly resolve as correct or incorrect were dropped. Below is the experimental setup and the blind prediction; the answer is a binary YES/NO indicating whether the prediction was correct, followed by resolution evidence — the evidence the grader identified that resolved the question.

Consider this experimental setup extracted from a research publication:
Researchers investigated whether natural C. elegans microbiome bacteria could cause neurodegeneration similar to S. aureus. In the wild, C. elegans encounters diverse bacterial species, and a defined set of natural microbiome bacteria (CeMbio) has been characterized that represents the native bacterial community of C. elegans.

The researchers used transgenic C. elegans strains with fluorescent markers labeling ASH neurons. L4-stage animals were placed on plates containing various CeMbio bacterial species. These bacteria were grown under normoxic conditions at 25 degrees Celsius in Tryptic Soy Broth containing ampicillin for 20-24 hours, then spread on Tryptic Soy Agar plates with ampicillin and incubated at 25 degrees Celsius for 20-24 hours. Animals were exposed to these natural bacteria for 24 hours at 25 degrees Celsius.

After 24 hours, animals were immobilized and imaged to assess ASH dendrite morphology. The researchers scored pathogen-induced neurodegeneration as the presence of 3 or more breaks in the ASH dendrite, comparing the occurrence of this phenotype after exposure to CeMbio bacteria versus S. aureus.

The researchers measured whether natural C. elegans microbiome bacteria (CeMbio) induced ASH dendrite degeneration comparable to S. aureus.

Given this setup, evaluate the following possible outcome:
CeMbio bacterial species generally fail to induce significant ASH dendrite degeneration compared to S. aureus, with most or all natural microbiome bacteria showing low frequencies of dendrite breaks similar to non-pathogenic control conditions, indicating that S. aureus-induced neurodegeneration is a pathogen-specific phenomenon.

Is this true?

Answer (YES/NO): NO